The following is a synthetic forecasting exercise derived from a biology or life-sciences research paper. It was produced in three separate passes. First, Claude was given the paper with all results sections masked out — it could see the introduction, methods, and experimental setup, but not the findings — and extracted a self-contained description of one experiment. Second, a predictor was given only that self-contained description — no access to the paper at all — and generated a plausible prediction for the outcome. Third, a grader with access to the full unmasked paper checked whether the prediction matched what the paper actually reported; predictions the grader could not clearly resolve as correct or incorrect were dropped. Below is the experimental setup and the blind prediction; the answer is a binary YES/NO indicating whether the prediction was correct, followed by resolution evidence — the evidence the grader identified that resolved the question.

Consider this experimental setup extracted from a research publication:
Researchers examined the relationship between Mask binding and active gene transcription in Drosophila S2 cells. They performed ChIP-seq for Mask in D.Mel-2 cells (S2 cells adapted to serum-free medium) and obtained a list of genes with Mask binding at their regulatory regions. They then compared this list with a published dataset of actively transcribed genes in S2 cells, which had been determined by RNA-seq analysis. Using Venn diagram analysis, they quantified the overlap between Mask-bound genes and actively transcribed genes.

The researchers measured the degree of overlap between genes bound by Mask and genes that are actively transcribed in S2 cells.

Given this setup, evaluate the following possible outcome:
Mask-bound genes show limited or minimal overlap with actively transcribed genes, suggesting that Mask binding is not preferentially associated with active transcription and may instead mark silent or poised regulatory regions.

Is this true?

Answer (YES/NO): NO